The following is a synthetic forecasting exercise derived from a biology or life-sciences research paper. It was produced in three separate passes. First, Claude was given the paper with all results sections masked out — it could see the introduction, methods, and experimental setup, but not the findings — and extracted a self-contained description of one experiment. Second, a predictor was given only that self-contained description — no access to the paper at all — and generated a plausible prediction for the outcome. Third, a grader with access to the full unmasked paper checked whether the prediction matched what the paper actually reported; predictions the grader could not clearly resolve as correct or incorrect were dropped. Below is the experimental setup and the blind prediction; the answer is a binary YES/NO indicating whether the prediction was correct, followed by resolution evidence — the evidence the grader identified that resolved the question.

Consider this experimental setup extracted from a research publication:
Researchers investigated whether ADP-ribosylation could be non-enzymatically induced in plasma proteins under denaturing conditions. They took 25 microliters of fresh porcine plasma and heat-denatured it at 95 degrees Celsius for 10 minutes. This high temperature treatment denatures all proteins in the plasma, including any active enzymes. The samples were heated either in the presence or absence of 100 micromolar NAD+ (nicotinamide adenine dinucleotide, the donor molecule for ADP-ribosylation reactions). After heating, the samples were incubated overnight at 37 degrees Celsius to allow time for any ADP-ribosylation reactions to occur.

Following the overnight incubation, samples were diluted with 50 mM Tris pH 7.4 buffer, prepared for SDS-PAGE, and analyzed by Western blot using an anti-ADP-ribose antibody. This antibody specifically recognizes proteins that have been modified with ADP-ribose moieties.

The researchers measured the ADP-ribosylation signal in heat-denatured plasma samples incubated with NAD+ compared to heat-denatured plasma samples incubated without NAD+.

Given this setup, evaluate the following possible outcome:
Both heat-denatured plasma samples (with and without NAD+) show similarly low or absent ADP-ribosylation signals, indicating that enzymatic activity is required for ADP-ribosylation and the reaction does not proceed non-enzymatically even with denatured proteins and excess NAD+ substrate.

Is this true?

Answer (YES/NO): NO